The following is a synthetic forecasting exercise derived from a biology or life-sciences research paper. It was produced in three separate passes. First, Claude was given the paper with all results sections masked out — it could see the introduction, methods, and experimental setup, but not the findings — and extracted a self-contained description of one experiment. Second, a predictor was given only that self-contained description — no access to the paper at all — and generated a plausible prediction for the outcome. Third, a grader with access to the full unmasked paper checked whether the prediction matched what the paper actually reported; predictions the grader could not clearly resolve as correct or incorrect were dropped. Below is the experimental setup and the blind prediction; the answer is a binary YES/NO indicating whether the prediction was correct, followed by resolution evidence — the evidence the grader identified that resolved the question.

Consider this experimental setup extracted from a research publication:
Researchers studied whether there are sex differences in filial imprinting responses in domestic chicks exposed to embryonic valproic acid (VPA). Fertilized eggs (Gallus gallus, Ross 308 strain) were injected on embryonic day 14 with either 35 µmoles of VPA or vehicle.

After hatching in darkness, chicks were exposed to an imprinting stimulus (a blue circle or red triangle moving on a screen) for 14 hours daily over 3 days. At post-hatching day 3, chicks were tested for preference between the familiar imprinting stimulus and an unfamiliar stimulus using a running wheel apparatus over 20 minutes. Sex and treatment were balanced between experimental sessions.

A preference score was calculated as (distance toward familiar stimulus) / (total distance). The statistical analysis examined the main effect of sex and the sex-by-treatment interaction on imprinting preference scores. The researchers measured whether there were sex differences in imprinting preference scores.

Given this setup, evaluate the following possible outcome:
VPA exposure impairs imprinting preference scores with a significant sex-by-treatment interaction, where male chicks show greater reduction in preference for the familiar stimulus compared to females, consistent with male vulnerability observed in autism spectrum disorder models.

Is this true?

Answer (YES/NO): NO